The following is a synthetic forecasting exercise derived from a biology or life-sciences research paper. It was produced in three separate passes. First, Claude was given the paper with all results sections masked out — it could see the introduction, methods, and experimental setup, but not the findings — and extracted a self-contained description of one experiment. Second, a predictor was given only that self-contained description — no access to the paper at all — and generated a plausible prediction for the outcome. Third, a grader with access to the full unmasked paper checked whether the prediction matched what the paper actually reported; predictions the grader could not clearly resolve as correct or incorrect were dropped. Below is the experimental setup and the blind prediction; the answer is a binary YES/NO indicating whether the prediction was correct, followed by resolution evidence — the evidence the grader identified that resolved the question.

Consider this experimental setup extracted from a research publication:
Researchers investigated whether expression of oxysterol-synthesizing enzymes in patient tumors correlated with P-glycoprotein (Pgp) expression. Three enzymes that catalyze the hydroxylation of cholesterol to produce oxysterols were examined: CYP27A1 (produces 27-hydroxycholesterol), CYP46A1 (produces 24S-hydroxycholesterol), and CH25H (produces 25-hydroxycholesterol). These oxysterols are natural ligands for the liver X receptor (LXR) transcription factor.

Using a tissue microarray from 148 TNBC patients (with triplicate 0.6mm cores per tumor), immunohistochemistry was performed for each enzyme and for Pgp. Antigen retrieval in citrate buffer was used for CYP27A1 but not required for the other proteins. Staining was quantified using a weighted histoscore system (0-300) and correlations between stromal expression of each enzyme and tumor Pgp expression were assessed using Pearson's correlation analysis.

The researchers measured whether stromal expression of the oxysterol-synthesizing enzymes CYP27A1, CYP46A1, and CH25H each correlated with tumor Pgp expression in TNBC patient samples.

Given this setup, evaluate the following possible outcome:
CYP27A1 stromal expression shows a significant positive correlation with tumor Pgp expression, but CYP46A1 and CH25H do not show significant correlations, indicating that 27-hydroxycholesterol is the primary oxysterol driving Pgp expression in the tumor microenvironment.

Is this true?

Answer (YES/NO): NO